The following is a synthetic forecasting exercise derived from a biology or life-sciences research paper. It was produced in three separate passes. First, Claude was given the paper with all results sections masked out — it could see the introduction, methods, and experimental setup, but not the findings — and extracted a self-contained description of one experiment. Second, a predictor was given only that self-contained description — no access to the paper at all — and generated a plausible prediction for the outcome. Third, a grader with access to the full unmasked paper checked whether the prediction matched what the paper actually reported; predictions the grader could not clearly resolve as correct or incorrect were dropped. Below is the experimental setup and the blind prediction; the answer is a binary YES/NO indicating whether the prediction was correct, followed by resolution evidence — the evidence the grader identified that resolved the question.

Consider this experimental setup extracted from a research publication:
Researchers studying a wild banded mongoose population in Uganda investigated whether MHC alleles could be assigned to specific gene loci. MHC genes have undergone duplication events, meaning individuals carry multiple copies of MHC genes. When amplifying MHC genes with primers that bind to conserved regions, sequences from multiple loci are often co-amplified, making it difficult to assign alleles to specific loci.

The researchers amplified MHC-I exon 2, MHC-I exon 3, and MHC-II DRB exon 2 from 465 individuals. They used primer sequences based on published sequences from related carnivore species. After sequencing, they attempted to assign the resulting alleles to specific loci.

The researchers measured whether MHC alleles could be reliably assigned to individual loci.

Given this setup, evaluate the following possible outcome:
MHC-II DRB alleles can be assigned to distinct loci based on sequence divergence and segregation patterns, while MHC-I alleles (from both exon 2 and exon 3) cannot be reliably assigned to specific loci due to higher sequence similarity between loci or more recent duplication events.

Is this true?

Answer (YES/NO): NO